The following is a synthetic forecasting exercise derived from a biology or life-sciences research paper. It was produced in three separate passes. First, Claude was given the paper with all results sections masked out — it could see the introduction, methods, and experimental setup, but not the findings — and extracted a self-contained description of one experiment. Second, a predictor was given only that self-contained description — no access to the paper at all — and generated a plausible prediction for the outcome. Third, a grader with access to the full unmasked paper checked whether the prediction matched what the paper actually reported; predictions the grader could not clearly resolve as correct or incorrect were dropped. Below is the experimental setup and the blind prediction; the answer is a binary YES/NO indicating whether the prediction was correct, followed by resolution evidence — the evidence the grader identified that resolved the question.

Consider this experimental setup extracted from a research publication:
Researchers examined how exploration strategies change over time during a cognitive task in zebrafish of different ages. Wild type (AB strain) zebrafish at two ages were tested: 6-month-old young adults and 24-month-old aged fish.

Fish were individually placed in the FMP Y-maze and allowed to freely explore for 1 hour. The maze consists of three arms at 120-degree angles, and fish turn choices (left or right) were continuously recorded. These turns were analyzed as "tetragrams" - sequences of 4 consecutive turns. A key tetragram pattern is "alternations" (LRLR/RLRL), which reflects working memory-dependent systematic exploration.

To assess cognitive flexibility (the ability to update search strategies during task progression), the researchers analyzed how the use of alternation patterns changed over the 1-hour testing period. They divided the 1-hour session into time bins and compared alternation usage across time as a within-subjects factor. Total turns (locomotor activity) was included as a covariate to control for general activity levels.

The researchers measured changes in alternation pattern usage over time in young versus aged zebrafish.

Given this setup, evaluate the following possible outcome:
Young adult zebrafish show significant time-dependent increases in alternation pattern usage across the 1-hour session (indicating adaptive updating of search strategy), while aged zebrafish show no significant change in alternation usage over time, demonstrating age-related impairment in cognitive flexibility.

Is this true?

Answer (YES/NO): YES